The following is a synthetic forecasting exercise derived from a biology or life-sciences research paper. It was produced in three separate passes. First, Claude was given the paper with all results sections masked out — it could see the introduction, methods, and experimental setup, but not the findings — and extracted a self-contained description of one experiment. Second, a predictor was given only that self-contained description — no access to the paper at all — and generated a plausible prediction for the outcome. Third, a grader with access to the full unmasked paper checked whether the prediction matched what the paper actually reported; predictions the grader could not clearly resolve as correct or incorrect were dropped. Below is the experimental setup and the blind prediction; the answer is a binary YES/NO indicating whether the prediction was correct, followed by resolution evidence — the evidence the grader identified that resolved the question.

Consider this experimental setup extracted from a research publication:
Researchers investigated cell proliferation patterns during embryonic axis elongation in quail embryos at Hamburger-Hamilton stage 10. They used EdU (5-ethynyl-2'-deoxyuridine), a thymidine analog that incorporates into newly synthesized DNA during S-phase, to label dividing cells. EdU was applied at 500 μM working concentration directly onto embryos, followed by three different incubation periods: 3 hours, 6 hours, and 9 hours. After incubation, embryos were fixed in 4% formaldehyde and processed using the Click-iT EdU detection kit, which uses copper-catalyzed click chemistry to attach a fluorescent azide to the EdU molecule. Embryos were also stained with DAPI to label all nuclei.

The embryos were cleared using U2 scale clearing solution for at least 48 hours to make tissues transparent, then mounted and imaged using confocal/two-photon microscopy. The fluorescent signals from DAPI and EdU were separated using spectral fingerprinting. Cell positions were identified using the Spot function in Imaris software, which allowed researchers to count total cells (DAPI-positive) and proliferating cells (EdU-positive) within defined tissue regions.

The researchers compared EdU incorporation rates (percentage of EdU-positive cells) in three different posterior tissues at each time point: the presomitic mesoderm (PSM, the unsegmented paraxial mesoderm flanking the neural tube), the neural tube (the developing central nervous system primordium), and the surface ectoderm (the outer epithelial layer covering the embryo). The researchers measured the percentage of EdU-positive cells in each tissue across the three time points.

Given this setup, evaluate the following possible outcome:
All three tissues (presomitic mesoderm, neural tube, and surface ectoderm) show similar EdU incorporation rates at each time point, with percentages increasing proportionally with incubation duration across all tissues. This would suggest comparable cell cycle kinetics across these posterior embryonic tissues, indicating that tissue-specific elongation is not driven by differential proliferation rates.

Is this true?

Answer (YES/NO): NO